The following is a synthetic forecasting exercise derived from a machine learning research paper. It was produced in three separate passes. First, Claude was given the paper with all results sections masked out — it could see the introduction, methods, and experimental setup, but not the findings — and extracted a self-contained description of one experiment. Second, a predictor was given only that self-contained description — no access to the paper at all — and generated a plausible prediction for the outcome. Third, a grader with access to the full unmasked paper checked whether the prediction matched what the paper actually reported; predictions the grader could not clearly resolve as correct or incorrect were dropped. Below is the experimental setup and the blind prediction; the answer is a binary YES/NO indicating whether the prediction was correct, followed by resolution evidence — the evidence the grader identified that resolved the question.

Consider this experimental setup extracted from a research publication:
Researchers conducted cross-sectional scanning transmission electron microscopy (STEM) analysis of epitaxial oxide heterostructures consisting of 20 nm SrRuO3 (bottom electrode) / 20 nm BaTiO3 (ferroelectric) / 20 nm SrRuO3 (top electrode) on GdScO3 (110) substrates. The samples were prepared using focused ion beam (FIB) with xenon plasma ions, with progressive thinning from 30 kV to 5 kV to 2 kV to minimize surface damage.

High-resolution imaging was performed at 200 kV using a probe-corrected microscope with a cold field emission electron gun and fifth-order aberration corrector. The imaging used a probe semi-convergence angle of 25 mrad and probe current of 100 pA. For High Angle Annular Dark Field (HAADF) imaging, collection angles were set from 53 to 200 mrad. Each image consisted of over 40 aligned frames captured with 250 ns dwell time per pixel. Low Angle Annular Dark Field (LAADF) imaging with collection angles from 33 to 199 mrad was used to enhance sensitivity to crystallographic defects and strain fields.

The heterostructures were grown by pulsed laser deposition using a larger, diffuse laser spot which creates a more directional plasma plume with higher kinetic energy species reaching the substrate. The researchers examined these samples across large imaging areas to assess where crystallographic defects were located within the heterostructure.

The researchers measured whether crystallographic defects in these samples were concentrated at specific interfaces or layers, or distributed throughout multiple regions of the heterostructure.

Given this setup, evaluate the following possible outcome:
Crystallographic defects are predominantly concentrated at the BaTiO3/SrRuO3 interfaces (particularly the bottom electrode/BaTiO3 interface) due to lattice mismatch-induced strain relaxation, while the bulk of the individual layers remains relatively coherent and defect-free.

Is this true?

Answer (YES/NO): NO